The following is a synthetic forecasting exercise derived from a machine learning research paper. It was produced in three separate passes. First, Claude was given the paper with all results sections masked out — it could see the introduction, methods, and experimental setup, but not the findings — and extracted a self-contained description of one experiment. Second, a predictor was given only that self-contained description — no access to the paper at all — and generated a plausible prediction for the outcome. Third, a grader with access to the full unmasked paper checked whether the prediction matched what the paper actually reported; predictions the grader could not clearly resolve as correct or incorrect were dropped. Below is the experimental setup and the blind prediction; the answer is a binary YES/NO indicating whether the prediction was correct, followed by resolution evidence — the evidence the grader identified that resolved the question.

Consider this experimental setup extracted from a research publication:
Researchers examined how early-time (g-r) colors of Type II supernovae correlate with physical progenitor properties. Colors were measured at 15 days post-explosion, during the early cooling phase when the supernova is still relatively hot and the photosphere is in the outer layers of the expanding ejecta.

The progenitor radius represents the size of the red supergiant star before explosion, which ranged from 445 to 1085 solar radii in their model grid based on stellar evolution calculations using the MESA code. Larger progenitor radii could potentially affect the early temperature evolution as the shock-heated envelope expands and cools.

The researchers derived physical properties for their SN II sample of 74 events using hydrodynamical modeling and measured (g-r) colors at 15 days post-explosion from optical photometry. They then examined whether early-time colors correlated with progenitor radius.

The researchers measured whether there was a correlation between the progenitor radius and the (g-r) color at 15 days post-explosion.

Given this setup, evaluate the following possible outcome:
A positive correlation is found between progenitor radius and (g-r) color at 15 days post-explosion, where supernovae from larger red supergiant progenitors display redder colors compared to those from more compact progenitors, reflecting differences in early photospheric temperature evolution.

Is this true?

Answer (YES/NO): NO